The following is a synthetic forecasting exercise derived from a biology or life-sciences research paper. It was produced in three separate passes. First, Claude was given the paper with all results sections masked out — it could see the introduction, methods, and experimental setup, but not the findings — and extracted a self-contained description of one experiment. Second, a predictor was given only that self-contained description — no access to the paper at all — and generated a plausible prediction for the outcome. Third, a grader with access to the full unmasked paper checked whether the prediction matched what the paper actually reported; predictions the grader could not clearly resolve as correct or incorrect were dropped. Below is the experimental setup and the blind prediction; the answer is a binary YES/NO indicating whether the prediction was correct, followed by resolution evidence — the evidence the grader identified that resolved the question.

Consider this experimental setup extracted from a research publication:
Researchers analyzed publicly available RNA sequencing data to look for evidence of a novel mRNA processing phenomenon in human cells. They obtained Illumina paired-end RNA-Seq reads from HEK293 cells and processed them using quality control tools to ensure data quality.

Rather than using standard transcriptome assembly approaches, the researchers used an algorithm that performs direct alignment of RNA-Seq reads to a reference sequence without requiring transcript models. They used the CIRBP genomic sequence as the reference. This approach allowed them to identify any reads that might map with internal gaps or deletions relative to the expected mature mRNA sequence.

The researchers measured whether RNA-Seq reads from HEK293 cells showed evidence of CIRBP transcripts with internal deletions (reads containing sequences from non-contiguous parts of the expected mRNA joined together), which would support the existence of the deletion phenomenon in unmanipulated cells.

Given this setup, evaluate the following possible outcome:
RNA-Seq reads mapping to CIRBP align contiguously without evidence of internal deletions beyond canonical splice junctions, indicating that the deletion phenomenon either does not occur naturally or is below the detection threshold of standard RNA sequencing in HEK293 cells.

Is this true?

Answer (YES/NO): NO